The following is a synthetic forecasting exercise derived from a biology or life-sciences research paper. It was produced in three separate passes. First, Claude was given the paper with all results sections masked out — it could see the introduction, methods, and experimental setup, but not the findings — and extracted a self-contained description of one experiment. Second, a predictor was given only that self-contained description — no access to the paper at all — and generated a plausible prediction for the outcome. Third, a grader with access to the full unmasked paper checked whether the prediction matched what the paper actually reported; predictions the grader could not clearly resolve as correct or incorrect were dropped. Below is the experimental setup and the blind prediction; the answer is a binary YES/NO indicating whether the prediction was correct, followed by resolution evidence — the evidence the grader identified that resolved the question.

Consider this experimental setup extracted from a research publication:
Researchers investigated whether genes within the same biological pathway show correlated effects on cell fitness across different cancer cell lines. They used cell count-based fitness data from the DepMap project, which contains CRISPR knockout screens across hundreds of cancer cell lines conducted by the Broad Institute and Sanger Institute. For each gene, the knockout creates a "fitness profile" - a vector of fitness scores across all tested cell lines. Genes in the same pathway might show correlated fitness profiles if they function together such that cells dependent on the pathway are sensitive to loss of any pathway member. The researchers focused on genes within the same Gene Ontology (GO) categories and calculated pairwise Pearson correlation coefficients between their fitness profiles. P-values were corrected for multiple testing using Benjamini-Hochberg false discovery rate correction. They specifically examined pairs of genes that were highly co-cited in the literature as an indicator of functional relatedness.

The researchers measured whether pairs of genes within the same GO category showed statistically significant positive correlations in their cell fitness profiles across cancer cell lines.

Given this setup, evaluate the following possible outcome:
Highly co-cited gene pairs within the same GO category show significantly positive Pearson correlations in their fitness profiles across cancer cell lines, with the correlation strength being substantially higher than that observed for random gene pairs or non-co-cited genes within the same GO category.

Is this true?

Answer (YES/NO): YES